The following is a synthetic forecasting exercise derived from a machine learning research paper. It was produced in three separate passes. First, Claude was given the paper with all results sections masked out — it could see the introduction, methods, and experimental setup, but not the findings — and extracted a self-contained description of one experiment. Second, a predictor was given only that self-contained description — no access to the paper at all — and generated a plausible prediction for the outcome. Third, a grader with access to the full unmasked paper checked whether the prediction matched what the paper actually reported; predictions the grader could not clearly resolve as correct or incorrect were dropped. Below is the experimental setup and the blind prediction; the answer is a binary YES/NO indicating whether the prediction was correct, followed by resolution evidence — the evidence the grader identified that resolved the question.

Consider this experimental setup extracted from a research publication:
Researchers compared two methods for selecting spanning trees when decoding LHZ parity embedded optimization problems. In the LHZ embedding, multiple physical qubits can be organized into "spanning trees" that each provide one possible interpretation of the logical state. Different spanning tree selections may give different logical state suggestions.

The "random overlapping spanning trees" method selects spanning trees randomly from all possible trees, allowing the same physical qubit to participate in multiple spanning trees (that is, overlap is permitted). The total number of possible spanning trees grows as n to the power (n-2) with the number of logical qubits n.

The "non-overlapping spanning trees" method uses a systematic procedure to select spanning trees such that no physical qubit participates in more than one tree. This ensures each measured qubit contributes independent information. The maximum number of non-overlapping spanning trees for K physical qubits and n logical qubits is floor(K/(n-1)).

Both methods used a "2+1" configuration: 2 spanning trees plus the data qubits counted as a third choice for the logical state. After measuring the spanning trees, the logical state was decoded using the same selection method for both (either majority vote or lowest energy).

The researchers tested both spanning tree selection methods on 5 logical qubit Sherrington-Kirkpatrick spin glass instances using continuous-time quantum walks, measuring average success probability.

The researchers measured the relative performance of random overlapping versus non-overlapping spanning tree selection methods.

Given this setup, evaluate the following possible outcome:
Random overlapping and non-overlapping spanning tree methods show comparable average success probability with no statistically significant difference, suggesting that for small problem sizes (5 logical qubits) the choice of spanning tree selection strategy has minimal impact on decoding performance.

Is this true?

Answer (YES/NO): NO